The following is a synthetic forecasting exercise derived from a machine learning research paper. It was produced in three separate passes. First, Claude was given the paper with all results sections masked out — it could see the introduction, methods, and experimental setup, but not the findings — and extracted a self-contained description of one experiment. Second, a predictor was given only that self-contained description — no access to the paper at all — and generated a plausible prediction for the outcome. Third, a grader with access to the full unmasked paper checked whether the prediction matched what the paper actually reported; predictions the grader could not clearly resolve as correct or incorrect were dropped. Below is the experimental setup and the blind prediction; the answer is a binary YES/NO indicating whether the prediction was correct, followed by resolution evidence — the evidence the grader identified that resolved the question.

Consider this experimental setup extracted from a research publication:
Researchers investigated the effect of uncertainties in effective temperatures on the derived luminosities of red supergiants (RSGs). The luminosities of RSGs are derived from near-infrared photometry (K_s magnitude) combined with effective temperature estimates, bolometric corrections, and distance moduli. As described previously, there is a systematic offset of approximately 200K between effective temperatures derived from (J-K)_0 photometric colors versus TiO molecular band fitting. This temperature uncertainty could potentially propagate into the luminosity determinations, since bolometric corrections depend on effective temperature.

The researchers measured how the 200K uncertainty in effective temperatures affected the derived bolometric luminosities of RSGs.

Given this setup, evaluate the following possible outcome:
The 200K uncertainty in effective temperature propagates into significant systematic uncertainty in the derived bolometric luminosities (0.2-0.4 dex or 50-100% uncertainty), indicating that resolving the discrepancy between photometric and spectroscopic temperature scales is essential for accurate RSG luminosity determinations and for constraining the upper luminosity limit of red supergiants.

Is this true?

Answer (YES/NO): NO